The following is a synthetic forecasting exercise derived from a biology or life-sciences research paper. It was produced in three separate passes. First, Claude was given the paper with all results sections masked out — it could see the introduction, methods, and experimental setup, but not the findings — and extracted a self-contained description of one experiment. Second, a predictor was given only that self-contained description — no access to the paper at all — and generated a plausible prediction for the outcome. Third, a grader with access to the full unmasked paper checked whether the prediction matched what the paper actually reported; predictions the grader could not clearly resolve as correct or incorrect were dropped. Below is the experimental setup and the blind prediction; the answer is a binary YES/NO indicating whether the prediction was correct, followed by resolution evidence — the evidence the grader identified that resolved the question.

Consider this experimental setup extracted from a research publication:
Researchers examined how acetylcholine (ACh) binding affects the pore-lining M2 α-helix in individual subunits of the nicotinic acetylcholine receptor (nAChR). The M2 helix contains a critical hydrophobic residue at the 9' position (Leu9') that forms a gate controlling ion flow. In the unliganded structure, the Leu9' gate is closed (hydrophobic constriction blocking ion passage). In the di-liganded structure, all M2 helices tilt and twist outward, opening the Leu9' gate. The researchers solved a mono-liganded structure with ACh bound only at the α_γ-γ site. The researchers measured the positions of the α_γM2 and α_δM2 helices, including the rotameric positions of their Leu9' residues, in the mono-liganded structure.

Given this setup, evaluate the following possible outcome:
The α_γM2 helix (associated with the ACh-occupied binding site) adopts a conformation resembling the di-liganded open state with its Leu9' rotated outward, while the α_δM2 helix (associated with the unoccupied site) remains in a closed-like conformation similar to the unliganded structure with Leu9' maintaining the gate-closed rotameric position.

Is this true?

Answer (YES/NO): NO